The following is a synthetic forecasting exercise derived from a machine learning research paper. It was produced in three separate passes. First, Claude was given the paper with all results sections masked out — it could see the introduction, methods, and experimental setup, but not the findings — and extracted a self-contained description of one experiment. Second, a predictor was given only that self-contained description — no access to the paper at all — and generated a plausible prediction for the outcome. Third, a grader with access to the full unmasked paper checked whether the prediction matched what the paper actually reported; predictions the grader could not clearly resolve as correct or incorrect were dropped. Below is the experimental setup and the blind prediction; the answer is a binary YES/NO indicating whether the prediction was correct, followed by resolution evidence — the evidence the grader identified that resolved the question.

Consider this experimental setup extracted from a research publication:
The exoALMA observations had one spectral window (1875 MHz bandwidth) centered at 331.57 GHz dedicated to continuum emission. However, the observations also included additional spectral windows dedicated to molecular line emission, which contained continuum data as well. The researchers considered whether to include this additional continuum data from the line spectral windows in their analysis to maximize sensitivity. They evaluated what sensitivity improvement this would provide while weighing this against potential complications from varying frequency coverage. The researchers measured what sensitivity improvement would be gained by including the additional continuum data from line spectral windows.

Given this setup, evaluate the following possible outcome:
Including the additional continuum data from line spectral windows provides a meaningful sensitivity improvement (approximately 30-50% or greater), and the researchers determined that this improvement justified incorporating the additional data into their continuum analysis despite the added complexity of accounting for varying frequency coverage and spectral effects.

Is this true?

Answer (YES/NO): NO